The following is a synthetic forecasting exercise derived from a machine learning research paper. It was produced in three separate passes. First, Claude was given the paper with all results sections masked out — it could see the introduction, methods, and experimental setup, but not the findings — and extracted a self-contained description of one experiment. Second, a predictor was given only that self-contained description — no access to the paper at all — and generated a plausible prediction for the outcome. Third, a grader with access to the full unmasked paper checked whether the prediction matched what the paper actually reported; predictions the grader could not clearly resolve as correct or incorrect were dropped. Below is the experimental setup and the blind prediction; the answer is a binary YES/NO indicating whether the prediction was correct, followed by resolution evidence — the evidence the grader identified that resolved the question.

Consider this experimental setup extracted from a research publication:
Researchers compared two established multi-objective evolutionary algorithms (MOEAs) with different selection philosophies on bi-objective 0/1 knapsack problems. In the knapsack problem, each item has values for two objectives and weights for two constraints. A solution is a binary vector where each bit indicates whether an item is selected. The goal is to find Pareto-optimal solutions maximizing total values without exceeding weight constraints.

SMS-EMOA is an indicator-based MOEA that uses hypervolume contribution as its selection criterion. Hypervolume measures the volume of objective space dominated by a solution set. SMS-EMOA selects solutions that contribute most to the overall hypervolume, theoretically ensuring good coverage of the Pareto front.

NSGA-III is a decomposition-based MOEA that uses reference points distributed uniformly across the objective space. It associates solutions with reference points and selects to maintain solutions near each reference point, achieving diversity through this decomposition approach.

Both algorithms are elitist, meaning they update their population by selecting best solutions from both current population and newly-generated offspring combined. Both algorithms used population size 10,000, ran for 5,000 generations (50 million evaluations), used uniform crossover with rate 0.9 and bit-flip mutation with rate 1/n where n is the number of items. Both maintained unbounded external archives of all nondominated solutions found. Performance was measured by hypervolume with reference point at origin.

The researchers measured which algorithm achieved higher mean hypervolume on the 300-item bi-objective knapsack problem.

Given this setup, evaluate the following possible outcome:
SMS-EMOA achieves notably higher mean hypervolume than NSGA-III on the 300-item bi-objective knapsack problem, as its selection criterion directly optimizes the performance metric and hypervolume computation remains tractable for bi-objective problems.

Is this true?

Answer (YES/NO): NO